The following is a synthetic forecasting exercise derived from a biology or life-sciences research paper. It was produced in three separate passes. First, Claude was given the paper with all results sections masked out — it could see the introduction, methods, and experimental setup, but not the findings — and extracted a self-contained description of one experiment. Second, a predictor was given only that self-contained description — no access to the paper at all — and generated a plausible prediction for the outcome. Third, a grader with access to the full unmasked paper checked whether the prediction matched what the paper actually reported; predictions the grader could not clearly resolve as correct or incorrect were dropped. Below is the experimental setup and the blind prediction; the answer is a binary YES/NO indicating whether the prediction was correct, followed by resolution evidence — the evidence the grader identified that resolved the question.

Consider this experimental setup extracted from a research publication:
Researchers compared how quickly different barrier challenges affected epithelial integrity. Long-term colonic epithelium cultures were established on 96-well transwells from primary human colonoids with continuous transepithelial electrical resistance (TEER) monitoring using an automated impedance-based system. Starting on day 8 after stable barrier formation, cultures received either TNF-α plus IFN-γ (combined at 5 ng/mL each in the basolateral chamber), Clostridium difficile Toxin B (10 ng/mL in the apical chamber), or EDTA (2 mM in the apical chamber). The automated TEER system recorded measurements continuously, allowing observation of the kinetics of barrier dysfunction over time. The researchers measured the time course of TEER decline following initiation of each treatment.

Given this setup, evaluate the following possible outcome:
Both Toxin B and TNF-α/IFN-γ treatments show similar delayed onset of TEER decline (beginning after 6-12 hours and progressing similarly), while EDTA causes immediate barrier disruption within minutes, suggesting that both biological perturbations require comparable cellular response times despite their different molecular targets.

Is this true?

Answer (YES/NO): NO